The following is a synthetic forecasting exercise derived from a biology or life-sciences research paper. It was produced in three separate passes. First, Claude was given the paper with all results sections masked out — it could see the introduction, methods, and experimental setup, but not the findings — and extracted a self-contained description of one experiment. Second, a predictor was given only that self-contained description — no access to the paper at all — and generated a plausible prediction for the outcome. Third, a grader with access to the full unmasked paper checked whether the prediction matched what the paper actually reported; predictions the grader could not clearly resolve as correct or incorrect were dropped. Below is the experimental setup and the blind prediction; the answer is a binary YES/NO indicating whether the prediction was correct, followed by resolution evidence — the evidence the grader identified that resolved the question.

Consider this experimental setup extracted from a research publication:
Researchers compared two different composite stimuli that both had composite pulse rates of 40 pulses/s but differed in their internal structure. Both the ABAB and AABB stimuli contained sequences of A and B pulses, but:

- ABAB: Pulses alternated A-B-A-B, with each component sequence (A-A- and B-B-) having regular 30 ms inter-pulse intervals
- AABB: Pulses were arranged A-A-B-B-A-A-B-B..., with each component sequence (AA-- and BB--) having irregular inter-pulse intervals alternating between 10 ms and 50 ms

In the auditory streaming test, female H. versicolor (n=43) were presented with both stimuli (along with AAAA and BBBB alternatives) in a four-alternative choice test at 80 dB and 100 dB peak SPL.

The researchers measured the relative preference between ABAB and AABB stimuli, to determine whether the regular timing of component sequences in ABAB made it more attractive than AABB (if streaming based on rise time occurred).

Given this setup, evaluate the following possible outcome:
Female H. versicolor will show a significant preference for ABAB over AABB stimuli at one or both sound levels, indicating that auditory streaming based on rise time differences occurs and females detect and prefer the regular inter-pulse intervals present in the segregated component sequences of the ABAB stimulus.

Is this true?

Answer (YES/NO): NO